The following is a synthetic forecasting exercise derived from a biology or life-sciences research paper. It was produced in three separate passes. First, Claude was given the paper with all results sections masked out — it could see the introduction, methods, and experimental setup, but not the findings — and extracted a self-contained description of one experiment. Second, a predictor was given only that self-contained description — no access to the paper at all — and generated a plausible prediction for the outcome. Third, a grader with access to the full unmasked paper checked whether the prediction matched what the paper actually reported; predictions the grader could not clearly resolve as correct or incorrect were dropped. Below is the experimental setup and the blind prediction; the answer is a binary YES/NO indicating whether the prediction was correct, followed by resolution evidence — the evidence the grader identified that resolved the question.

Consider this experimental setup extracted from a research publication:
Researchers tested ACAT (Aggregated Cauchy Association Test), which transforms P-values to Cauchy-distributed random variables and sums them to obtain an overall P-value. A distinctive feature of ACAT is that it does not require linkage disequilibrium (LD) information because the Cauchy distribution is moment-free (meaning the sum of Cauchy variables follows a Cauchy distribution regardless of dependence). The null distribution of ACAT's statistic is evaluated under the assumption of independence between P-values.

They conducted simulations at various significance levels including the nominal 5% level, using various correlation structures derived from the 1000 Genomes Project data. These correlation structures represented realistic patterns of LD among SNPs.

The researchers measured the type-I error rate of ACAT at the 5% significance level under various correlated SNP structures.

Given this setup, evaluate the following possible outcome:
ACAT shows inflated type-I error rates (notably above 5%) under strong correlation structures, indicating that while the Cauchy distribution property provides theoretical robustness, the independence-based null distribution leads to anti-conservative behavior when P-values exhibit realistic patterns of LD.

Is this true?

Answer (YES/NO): NO